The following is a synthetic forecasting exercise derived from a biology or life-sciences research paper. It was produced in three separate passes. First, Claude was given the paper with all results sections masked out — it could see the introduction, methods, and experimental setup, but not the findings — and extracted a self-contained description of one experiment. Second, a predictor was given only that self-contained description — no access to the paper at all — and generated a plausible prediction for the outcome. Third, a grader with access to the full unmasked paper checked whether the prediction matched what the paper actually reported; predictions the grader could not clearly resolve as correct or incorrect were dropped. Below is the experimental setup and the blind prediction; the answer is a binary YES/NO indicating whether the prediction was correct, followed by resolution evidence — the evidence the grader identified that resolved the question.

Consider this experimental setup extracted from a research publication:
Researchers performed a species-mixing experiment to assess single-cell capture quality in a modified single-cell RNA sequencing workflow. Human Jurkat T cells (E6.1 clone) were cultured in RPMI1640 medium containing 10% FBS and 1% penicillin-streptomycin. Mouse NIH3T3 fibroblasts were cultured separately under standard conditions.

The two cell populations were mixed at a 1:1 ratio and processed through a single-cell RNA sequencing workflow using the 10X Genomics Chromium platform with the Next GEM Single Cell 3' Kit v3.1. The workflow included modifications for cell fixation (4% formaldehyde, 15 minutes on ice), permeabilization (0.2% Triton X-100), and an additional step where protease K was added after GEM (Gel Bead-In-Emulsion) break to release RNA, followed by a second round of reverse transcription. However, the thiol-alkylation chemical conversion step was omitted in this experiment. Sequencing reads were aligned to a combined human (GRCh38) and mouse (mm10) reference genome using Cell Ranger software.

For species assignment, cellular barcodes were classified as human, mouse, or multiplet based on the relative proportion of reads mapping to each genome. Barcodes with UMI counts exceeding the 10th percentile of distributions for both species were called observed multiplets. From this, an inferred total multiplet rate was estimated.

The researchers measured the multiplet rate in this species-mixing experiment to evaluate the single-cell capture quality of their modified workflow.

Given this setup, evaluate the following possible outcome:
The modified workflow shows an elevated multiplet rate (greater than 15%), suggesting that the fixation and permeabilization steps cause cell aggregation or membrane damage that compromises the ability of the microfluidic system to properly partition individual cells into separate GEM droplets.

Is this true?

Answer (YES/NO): NO